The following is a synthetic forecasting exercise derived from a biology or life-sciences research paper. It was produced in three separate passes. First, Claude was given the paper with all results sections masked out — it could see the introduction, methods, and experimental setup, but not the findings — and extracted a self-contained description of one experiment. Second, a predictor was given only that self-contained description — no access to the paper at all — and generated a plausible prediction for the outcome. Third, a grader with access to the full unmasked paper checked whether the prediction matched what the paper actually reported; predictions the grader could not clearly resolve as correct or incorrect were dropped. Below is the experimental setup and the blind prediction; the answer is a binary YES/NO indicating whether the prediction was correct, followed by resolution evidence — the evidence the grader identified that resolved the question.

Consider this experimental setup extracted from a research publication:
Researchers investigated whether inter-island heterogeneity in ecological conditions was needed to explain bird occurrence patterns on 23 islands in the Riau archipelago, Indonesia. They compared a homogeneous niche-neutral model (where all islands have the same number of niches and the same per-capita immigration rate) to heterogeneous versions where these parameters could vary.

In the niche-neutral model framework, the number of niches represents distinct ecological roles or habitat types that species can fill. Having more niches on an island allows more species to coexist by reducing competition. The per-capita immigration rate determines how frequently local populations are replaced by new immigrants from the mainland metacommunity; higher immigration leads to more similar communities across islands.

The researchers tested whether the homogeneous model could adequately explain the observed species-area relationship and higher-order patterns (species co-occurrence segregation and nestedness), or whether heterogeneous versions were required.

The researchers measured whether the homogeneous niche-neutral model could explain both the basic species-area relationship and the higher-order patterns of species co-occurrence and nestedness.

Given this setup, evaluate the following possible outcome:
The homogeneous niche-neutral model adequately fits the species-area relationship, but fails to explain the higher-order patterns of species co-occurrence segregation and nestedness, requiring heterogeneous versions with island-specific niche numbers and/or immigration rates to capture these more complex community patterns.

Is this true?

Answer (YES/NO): YES